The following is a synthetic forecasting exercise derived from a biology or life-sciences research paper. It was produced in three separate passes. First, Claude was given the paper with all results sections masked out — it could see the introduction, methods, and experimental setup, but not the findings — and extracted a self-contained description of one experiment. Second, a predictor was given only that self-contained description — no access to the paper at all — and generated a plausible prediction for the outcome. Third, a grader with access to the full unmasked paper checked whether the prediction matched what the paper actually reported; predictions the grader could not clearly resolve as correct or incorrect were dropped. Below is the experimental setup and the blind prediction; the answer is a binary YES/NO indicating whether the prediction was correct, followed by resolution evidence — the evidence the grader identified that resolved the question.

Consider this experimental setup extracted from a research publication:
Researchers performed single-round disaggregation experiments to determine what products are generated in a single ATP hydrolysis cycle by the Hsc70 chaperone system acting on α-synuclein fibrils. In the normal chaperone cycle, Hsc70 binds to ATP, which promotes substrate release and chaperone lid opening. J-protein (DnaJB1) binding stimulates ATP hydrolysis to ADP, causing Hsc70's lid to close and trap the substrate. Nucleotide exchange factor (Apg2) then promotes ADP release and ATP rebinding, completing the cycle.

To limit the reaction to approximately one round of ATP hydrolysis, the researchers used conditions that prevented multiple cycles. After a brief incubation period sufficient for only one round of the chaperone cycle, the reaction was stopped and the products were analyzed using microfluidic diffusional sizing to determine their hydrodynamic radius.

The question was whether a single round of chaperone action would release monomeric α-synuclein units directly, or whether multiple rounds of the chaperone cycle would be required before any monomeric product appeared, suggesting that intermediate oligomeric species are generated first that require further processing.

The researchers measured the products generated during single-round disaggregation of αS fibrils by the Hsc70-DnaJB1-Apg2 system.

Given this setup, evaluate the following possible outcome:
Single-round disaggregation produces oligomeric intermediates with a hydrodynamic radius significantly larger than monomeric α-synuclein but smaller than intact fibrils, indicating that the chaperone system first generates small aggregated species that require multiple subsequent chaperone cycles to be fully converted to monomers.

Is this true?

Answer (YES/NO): NO